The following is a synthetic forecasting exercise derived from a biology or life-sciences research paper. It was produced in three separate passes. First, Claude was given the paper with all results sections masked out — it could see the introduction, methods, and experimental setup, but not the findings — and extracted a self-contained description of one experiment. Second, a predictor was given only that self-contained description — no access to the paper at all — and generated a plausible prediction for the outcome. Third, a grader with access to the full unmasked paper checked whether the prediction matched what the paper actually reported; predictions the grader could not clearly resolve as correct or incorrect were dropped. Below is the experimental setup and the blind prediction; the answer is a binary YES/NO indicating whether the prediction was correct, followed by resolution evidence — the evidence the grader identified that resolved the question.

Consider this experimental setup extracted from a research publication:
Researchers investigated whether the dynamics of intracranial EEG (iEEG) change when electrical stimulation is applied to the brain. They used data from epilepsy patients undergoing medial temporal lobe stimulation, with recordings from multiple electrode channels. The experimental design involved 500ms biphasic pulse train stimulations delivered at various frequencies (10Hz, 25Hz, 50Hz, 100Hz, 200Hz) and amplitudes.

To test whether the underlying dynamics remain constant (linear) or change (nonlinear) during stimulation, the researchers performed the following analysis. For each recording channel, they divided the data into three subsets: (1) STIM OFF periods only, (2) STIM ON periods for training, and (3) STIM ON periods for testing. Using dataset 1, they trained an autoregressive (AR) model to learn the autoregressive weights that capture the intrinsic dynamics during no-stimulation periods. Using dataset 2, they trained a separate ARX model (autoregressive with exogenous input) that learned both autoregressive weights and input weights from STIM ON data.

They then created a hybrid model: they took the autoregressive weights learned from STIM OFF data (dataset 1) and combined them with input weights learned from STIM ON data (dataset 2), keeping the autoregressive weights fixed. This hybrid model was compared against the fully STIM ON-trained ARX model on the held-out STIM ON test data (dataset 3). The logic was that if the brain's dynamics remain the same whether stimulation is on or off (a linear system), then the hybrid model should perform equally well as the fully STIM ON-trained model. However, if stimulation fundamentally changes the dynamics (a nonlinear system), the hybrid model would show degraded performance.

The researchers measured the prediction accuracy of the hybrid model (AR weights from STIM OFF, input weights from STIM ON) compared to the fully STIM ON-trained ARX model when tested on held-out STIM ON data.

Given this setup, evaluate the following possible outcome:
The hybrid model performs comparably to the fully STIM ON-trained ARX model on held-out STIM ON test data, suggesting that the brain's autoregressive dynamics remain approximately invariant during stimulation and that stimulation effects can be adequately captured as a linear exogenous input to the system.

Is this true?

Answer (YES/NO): NO